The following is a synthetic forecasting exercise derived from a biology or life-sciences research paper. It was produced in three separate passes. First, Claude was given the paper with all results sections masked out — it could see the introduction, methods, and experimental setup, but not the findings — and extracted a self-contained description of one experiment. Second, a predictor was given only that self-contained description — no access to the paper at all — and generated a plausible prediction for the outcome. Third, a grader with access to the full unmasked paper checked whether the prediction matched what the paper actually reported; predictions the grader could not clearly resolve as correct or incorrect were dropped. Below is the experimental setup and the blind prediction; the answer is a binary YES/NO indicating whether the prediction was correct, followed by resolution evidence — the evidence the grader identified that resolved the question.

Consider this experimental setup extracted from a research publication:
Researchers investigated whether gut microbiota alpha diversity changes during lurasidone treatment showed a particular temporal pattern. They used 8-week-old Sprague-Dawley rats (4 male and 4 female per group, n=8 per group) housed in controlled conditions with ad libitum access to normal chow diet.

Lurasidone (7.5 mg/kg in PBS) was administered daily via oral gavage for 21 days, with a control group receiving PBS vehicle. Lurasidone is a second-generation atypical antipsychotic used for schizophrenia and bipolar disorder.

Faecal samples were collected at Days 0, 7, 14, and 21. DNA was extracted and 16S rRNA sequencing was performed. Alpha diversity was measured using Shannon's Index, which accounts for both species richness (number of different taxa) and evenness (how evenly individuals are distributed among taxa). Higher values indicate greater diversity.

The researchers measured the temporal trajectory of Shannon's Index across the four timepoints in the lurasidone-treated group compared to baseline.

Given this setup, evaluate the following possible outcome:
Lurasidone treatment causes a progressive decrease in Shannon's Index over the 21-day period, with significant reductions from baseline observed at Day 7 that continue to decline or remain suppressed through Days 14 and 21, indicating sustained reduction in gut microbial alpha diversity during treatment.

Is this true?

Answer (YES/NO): NO